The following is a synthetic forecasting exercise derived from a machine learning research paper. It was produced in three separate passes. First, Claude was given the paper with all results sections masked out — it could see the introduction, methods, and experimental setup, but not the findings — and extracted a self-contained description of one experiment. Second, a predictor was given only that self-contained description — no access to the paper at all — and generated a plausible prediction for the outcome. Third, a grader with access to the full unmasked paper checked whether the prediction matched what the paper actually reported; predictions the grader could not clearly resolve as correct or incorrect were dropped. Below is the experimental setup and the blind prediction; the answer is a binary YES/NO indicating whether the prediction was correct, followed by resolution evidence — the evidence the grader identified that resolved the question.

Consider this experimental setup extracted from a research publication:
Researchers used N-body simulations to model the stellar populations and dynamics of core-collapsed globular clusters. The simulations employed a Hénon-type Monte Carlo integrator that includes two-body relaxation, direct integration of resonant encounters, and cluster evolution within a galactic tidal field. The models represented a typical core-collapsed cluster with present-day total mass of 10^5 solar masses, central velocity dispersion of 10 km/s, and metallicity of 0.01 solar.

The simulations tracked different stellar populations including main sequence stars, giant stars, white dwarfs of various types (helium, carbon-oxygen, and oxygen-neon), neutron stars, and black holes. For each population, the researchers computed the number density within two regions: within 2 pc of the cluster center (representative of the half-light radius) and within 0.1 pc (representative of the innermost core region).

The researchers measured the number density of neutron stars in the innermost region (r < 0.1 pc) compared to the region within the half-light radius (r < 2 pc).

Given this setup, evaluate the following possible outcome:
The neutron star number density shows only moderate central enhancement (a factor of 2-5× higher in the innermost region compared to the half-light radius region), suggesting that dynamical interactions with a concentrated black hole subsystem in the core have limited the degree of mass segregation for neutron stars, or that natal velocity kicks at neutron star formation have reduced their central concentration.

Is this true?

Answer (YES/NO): NO